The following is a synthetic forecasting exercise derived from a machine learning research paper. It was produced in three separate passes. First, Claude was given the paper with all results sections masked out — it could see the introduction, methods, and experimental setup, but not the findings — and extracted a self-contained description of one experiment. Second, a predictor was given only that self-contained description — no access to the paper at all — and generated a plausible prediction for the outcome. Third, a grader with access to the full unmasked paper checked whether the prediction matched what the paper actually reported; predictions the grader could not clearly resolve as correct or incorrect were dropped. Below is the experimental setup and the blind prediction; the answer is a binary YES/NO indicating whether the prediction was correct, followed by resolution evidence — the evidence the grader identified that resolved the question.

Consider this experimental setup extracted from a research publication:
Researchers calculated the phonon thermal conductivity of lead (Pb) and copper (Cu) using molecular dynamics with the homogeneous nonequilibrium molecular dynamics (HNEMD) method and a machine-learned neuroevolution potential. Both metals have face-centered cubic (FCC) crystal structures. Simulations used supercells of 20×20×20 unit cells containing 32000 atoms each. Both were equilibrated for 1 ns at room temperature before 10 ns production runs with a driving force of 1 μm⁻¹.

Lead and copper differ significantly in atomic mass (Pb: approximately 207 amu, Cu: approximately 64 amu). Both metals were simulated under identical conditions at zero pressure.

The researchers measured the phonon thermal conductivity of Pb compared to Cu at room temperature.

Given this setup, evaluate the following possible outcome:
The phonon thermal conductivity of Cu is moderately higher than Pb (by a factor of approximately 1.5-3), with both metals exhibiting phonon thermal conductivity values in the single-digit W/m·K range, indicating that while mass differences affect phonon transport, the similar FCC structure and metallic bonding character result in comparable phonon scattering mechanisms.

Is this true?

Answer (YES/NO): NO